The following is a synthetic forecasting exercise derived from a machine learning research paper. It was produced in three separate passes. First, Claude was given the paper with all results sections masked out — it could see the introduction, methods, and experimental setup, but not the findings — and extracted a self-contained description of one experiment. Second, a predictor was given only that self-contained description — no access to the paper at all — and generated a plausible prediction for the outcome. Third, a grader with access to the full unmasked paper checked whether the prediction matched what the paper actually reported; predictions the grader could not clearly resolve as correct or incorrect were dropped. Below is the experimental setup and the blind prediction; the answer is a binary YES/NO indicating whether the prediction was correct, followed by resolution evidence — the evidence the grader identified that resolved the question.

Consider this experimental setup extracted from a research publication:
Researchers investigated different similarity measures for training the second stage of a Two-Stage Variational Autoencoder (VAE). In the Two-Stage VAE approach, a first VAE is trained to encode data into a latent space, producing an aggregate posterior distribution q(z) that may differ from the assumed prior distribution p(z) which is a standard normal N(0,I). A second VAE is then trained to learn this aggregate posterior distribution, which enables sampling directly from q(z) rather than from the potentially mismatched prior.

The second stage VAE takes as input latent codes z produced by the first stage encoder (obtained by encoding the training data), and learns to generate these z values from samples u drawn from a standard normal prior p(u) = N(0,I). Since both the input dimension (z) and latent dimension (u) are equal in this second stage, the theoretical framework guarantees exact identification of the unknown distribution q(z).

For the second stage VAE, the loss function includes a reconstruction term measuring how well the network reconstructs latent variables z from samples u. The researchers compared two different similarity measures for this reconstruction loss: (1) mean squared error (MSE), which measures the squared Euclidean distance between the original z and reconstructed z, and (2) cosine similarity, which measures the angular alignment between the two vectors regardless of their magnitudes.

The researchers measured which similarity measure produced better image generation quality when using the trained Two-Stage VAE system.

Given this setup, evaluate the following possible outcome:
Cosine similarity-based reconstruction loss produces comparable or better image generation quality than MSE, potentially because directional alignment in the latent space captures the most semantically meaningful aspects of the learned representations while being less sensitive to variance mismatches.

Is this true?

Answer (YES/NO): YES